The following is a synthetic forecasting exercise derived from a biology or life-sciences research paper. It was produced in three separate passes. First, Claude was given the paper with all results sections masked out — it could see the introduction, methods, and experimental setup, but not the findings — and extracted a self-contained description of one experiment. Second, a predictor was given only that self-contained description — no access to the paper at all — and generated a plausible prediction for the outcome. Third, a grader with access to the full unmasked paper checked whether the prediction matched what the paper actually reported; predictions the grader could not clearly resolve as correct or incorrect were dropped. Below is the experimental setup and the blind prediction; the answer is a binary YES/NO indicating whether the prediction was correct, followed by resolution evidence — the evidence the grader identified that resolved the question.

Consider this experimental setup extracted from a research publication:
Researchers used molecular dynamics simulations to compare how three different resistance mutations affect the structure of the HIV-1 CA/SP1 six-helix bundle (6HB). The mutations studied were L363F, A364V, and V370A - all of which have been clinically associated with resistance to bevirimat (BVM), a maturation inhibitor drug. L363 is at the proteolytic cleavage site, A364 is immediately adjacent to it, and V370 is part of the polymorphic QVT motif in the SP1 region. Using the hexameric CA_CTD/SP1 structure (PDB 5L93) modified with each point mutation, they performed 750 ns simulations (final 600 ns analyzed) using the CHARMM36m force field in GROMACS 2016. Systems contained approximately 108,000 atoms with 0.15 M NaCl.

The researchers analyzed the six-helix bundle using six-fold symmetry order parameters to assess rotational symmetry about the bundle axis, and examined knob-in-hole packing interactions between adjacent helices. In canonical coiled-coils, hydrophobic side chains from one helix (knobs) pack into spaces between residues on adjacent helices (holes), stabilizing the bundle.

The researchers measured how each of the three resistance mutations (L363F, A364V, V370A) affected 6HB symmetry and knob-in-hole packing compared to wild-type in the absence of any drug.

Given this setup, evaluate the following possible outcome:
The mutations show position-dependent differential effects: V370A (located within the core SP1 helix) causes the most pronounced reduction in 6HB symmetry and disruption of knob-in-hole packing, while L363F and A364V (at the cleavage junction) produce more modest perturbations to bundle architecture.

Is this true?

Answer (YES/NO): NO